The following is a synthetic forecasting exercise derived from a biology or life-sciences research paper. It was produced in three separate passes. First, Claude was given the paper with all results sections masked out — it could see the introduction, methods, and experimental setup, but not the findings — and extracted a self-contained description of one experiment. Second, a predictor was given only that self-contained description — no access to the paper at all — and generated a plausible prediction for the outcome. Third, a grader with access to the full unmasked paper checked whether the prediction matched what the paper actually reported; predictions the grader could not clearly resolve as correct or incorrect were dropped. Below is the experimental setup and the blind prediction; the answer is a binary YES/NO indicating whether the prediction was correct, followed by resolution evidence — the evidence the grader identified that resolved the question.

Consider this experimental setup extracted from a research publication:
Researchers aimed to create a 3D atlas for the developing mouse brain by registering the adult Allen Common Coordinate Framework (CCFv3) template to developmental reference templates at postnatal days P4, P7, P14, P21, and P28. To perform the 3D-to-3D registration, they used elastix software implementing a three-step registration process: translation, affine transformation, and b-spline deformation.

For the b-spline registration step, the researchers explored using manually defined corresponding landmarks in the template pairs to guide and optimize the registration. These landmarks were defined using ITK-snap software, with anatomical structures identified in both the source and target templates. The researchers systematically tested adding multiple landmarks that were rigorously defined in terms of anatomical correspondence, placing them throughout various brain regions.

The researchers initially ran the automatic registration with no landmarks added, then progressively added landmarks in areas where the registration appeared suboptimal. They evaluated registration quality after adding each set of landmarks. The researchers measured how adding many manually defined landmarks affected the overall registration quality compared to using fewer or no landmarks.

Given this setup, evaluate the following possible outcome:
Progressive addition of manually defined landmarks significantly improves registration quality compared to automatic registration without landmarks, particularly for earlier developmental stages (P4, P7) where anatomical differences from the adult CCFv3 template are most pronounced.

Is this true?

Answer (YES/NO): NO